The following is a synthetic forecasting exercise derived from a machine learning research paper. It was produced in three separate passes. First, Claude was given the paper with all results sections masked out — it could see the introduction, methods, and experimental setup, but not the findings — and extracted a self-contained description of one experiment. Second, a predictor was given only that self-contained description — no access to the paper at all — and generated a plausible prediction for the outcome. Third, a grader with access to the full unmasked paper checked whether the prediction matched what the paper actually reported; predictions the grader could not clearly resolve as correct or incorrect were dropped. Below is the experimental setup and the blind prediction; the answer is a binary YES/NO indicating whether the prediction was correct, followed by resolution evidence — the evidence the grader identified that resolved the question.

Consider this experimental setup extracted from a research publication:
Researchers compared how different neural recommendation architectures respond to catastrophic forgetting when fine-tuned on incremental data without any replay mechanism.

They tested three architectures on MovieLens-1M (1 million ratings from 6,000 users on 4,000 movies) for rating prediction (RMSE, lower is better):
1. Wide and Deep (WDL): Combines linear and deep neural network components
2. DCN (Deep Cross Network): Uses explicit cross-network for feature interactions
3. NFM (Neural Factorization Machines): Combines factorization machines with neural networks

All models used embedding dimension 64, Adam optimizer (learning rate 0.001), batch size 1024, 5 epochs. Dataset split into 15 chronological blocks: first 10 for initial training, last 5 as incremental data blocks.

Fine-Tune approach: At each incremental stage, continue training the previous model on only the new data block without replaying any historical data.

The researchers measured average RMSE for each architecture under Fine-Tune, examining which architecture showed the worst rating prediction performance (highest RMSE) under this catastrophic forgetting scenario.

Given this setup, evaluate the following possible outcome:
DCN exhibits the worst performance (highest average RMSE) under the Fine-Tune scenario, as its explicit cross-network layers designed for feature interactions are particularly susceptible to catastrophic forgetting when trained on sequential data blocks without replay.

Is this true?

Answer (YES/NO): NO